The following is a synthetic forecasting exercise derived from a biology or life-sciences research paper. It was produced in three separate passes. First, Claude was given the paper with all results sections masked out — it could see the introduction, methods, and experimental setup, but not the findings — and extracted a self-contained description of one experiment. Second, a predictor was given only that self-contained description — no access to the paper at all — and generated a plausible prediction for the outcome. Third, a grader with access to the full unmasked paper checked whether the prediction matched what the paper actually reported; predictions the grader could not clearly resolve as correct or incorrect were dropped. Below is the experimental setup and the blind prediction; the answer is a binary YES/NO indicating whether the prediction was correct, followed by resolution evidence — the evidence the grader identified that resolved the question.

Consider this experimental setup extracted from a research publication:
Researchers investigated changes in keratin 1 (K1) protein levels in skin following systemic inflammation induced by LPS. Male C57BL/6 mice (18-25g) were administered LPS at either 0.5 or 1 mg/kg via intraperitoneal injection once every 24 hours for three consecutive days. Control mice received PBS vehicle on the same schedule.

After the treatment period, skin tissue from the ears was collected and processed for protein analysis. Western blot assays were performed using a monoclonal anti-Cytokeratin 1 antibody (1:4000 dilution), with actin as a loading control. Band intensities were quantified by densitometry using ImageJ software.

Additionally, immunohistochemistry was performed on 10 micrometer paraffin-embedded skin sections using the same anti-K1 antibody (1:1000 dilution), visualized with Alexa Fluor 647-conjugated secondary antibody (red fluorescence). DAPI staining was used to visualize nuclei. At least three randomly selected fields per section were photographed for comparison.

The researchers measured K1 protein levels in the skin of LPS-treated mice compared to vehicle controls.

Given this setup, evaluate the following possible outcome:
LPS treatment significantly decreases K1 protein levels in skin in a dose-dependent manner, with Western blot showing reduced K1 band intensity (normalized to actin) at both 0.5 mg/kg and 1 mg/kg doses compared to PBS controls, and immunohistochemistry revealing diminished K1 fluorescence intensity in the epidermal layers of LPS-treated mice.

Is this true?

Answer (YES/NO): NO